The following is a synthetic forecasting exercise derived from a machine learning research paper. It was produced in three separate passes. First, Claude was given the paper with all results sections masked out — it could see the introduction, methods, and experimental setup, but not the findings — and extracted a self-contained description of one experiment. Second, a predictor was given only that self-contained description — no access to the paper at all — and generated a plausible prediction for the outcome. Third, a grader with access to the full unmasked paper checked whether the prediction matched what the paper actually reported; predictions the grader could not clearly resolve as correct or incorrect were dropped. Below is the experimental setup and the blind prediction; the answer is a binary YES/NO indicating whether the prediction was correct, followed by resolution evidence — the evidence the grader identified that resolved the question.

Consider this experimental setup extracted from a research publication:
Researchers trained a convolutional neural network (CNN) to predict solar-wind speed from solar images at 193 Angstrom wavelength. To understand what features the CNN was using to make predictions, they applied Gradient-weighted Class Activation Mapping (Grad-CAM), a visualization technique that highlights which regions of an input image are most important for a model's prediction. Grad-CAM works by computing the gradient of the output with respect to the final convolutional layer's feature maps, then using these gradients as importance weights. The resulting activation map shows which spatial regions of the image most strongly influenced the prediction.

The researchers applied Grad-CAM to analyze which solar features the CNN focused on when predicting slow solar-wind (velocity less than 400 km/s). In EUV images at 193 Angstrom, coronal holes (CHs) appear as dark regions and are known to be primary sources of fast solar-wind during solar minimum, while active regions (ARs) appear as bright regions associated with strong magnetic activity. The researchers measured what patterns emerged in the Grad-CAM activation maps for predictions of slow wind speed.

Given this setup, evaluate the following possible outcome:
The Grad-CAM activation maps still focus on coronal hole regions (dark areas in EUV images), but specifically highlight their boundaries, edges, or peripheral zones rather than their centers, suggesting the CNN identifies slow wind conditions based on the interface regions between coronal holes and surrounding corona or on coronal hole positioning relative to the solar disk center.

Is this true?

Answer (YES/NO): NO